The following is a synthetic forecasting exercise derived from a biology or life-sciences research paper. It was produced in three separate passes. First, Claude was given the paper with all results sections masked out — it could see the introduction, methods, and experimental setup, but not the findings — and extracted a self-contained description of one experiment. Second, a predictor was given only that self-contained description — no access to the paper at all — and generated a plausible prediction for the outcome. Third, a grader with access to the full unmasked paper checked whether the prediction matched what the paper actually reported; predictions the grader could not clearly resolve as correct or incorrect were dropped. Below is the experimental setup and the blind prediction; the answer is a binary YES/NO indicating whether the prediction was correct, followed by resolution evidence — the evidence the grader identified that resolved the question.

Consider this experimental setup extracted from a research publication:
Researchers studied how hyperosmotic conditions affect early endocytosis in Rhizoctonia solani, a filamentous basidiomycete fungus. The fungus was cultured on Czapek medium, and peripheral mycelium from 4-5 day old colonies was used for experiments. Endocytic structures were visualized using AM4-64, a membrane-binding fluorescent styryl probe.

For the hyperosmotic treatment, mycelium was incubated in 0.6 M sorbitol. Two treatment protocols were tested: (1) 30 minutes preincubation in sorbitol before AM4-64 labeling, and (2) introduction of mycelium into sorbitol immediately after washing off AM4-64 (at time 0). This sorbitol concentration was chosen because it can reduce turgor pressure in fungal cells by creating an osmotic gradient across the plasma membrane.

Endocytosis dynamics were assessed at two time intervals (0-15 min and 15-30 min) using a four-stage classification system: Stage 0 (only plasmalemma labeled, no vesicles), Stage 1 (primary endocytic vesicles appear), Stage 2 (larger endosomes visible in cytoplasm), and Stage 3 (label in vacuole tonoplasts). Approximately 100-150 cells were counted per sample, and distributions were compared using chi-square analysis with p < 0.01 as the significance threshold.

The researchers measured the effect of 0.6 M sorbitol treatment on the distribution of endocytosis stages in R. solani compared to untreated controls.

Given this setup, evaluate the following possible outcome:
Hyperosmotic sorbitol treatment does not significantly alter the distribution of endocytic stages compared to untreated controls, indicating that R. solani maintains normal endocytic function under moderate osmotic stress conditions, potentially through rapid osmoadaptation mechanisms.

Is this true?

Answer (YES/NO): YES